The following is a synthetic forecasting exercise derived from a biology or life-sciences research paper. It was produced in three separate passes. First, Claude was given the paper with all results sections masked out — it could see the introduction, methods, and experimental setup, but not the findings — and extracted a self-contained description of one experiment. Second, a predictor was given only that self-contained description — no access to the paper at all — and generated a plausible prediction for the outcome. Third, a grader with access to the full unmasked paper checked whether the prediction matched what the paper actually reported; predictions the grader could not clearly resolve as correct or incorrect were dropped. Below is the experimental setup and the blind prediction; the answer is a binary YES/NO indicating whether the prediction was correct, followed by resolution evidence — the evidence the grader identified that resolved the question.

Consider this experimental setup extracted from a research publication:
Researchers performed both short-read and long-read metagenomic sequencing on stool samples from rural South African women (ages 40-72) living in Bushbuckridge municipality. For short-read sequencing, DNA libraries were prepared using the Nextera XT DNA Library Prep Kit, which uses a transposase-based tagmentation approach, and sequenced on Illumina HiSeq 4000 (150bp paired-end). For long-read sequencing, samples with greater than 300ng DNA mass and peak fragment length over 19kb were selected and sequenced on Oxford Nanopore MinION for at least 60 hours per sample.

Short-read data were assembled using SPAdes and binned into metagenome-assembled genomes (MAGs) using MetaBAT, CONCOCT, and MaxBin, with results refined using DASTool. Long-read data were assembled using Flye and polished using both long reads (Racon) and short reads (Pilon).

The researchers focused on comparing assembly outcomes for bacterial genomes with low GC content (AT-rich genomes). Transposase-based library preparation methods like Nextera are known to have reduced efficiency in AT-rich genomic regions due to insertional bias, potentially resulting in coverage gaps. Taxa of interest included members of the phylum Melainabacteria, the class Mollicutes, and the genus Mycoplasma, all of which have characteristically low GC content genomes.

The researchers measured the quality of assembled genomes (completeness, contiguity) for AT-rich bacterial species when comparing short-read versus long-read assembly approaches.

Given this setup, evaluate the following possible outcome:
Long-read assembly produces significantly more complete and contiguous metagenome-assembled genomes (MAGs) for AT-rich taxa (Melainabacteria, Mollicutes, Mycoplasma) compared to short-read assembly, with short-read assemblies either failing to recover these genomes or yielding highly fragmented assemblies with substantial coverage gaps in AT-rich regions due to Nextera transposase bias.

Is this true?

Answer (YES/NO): YES